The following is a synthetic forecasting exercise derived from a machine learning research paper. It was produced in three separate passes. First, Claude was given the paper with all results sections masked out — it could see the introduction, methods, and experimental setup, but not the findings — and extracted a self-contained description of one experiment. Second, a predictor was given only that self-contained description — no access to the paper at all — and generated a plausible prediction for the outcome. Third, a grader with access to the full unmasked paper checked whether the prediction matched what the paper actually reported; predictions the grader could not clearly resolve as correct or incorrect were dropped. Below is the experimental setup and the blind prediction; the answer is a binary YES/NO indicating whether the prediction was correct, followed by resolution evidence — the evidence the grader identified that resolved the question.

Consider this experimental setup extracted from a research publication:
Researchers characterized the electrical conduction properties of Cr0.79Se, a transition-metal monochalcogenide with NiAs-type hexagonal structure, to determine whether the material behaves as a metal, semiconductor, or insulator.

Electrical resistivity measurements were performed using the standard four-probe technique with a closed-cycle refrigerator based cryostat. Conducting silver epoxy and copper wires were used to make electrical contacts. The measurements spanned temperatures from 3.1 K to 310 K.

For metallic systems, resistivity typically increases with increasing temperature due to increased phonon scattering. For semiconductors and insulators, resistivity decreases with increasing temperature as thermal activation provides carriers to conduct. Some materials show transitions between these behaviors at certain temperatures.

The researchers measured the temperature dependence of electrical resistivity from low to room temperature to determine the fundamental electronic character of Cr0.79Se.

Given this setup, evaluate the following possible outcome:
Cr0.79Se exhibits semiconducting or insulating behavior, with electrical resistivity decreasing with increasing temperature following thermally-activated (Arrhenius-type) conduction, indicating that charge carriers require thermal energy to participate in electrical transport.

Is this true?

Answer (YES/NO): NO